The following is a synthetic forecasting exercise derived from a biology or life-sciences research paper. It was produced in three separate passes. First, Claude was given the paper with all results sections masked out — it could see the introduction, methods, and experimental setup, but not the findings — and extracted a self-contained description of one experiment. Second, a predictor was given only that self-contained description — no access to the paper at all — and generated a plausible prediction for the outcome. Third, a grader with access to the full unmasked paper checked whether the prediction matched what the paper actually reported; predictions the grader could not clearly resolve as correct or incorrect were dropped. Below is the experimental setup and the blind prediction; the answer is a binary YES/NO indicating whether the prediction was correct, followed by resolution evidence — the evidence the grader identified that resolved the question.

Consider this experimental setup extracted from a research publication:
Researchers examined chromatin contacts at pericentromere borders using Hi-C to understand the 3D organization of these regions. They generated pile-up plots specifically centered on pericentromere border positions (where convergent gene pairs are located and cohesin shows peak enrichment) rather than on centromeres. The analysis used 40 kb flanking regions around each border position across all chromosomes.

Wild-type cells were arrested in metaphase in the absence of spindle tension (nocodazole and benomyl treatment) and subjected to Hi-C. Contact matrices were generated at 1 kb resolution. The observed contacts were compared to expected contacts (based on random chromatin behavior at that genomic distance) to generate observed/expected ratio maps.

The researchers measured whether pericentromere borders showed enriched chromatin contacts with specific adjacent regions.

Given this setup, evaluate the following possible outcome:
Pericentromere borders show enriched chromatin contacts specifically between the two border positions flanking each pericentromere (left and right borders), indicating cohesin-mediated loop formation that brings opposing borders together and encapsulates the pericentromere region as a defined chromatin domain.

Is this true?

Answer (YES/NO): NO